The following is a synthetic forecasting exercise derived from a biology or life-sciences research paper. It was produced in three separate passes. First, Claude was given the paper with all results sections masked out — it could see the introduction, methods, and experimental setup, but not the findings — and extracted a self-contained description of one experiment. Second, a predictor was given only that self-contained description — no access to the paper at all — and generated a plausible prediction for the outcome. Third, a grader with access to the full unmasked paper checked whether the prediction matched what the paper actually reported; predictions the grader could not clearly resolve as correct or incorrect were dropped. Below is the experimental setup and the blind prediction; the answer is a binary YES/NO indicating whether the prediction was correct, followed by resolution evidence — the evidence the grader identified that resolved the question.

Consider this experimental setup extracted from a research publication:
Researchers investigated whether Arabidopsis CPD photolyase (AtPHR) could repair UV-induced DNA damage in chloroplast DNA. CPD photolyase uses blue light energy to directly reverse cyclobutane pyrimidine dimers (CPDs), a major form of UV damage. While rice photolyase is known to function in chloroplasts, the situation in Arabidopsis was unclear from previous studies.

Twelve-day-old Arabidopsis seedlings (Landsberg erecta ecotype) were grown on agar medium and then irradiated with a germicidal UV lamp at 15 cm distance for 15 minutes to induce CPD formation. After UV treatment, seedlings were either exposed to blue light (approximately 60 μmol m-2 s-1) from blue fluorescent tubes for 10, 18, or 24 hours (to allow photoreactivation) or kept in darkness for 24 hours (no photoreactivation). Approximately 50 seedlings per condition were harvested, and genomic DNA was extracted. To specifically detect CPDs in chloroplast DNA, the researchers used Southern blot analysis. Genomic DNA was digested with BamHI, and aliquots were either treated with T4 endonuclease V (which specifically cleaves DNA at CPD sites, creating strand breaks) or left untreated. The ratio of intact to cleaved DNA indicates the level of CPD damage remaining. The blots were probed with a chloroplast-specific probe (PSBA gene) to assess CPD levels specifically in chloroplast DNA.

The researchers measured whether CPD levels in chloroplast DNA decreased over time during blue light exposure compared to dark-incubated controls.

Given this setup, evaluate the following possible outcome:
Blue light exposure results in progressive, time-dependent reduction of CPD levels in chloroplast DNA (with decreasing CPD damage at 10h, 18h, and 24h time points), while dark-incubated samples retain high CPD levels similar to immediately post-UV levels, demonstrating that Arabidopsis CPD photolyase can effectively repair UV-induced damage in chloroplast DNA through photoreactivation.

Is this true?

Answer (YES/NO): NO